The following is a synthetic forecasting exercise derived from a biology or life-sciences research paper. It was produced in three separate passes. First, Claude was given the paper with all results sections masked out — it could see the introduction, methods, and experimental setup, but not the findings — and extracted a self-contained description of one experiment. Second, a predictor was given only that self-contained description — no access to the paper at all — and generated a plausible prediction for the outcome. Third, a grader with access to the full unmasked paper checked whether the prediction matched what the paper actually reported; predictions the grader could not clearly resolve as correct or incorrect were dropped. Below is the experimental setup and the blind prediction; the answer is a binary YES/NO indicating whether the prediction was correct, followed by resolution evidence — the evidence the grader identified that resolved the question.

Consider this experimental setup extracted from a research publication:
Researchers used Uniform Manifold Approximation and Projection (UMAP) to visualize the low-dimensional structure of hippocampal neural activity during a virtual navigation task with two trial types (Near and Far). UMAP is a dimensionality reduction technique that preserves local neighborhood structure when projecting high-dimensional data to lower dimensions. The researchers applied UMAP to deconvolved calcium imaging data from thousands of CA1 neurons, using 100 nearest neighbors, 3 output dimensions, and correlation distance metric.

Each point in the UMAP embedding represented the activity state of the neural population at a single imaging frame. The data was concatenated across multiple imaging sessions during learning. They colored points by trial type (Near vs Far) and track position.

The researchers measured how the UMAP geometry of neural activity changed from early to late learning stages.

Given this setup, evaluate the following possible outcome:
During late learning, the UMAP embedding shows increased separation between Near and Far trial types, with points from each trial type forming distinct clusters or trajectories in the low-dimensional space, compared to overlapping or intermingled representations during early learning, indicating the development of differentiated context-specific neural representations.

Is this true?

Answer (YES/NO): YES